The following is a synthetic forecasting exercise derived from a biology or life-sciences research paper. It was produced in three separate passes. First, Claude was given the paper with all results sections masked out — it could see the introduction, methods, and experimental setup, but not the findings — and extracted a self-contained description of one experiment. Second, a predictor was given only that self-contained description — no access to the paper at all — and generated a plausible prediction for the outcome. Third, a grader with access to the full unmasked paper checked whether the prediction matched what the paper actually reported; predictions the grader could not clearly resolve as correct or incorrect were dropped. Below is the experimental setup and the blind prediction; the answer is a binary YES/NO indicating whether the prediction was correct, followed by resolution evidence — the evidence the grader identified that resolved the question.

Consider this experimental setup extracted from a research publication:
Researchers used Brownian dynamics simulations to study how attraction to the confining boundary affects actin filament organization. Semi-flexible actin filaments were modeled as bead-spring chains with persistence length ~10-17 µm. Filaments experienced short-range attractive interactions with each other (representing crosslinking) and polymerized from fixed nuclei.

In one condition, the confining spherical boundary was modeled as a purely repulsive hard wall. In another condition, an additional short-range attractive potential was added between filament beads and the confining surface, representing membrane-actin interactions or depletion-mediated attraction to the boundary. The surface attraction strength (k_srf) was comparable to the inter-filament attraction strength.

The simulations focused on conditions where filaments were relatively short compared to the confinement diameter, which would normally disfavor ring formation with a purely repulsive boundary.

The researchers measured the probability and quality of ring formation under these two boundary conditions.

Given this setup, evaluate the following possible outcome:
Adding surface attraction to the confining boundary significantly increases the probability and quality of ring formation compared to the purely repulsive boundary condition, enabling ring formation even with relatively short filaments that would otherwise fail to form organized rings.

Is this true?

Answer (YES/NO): NO